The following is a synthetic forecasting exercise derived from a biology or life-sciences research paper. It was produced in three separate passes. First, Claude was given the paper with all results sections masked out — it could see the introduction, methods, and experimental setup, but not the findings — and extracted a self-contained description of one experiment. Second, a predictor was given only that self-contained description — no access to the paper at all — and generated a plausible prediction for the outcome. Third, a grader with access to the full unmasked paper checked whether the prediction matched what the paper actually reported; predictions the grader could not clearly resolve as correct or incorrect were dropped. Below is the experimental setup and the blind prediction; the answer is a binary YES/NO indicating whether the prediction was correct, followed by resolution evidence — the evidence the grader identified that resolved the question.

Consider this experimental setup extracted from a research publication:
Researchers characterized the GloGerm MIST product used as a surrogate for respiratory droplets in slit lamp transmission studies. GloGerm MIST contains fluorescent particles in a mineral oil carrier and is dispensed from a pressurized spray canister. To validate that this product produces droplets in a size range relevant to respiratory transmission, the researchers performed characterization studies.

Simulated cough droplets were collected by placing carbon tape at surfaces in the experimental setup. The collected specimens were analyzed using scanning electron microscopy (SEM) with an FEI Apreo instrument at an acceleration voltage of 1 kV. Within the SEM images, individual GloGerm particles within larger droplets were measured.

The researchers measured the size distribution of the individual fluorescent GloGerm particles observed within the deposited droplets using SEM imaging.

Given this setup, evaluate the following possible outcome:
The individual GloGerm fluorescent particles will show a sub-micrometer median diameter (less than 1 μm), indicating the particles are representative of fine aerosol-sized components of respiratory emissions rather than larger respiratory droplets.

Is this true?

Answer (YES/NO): NO